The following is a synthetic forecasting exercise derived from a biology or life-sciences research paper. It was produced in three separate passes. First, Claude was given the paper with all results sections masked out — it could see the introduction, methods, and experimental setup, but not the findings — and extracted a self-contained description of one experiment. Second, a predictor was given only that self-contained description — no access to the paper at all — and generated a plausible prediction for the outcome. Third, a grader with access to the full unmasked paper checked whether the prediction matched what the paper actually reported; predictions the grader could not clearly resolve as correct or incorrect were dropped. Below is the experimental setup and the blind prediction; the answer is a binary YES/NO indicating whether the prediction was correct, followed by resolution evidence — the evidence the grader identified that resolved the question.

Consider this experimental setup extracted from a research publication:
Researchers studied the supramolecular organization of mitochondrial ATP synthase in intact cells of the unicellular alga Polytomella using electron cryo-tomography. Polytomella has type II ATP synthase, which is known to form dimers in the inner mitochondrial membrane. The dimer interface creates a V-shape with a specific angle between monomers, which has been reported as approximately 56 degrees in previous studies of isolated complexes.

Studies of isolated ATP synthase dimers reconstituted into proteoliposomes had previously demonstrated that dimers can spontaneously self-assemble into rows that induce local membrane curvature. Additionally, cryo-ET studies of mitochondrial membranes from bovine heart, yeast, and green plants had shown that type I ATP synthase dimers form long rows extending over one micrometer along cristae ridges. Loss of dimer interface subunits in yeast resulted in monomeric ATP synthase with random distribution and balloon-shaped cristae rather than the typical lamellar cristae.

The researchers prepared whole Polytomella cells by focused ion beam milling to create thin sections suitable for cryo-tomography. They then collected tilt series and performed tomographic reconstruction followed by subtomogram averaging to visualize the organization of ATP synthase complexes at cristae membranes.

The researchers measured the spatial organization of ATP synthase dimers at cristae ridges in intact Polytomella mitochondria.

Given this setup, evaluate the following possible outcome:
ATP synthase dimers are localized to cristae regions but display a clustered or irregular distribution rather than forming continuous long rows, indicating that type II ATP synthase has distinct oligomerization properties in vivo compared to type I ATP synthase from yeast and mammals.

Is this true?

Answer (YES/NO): NO